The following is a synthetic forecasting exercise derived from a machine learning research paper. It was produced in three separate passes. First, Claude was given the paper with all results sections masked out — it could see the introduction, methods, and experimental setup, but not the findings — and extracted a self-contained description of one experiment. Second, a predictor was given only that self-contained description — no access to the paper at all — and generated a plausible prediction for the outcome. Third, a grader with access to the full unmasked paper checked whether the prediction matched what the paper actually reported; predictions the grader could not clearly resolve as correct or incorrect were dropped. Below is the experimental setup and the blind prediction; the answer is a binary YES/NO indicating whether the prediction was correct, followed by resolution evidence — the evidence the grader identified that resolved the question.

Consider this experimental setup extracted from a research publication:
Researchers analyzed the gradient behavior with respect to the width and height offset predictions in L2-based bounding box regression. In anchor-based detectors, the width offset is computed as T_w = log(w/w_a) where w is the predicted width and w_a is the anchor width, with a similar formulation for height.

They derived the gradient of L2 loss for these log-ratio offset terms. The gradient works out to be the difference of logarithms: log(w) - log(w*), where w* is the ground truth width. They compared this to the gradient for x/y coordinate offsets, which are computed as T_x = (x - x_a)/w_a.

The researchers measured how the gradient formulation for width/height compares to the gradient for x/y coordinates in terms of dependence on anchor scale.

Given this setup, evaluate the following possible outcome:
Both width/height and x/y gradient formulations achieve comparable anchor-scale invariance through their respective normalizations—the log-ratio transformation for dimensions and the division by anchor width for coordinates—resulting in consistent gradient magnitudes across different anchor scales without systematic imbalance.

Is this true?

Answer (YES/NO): NO